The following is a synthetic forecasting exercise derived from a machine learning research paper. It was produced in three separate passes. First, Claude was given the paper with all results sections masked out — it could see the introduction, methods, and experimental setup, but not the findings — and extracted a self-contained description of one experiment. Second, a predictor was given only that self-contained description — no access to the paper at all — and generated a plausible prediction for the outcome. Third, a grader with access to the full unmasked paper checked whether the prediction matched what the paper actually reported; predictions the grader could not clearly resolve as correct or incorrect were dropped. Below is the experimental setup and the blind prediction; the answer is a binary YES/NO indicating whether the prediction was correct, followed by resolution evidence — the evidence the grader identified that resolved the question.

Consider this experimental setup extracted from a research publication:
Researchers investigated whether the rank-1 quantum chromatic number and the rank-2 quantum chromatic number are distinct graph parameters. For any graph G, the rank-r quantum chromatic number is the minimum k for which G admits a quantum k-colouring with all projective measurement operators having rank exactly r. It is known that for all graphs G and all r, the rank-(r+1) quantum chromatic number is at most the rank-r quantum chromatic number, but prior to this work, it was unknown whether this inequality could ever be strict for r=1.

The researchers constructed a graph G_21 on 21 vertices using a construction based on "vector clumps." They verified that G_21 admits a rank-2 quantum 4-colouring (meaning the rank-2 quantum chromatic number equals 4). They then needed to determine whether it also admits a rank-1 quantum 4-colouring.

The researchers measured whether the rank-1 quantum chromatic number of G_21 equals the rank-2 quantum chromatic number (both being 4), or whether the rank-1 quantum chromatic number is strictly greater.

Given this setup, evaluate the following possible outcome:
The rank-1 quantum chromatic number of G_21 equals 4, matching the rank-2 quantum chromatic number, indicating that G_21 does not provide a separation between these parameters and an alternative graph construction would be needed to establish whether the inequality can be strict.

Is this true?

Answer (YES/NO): NO